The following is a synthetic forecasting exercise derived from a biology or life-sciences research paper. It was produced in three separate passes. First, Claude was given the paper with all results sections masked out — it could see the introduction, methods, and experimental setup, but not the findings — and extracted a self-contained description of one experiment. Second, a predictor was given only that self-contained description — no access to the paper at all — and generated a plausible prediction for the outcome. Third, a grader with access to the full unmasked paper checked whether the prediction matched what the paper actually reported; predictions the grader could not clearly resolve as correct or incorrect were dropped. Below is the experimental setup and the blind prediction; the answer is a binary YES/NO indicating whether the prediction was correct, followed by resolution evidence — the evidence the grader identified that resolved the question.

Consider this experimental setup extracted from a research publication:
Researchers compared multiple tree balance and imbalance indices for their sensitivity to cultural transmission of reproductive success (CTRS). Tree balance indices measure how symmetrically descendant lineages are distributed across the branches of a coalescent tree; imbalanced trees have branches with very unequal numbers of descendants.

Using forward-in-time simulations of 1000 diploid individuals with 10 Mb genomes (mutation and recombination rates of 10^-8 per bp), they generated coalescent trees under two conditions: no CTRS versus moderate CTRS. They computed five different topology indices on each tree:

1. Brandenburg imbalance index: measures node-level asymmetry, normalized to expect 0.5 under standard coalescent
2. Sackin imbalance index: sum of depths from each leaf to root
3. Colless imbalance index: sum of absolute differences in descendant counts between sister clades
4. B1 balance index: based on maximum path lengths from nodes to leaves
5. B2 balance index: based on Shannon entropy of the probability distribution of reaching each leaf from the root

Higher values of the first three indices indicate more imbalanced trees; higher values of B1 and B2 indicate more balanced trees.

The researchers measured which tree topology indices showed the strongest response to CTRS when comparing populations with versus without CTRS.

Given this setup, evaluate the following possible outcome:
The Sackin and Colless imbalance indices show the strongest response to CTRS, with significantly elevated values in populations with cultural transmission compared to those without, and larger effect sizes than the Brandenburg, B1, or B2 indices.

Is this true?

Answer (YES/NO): NO